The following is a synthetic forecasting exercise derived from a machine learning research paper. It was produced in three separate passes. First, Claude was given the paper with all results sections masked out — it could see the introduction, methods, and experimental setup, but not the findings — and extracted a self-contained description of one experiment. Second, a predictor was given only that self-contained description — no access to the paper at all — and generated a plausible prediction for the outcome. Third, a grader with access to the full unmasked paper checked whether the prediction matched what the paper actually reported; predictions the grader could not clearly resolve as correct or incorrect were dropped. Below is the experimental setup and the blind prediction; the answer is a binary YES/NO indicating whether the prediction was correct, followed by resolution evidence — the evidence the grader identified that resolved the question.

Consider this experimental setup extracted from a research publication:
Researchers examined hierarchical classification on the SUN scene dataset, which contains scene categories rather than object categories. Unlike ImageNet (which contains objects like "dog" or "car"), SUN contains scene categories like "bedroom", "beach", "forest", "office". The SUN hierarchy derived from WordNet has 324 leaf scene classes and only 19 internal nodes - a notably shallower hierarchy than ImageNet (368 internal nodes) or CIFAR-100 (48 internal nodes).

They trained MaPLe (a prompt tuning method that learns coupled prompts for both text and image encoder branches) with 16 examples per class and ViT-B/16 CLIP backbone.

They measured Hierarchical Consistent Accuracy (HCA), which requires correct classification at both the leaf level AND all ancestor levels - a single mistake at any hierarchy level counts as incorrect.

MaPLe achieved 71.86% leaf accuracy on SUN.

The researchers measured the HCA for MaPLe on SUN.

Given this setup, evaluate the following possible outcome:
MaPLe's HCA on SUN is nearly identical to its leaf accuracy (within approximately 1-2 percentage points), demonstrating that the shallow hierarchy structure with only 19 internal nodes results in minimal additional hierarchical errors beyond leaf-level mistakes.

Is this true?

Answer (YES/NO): NO